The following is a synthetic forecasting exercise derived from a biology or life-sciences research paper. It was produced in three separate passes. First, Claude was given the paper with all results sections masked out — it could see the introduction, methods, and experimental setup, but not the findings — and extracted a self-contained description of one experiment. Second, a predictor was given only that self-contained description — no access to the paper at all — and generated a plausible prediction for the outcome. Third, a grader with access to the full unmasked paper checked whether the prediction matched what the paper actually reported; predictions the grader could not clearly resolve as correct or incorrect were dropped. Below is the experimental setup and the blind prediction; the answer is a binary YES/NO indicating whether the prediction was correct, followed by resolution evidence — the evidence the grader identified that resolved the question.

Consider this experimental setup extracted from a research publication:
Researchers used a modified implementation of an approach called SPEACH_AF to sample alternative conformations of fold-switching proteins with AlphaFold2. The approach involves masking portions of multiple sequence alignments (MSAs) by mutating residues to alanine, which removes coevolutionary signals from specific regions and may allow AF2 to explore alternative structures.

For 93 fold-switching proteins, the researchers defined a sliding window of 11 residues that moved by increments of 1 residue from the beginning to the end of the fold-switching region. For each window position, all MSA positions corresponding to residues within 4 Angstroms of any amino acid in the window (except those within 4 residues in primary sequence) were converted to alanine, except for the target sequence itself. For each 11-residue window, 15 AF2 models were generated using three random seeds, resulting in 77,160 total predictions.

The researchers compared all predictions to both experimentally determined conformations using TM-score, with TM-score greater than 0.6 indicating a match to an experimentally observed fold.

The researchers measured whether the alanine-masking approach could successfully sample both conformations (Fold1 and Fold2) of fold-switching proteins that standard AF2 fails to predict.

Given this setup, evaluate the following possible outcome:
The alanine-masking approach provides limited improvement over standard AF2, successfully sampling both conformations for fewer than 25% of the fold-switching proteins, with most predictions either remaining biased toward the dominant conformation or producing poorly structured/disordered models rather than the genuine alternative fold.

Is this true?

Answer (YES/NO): YES